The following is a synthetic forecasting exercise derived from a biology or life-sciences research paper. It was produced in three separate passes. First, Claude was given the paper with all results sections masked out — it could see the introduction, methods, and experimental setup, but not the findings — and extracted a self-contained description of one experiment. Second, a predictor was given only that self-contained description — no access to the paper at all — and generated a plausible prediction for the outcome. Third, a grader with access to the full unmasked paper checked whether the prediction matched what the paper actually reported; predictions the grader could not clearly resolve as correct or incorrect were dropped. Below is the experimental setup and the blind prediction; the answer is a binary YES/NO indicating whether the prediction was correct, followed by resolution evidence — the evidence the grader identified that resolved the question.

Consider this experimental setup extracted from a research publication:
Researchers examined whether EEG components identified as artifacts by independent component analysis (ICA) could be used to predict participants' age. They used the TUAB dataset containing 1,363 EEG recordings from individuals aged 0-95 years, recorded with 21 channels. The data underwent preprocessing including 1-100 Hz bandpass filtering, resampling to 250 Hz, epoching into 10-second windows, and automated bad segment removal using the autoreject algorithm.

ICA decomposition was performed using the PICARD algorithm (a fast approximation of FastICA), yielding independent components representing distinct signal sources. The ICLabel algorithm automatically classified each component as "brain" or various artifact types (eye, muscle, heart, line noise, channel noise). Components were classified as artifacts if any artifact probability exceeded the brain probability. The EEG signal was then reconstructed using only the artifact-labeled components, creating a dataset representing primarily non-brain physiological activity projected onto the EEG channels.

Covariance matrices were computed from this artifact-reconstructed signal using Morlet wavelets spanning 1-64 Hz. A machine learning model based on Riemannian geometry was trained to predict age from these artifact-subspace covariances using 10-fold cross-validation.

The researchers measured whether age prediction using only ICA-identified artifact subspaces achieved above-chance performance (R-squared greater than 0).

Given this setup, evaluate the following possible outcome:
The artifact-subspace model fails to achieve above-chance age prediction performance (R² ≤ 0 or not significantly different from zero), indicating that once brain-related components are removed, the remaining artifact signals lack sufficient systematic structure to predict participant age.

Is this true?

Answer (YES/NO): NO